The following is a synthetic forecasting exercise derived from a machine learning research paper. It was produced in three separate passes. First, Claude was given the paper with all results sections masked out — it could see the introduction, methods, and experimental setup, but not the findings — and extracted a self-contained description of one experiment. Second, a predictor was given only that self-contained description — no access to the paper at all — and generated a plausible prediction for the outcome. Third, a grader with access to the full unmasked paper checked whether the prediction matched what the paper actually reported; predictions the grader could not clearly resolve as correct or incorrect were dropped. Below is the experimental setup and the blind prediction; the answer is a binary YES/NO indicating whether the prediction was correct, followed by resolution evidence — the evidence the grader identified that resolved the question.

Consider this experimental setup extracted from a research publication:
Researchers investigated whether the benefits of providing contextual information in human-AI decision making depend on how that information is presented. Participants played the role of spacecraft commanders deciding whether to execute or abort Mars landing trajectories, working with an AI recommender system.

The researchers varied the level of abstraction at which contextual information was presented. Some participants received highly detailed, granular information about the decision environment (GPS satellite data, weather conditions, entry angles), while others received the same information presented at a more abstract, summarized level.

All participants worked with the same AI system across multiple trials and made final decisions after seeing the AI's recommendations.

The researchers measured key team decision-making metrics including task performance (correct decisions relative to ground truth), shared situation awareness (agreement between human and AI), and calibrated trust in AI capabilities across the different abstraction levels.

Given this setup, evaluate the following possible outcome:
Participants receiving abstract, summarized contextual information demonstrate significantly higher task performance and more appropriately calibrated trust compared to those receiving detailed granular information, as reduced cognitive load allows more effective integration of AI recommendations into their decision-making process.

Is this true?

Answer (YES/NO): NO